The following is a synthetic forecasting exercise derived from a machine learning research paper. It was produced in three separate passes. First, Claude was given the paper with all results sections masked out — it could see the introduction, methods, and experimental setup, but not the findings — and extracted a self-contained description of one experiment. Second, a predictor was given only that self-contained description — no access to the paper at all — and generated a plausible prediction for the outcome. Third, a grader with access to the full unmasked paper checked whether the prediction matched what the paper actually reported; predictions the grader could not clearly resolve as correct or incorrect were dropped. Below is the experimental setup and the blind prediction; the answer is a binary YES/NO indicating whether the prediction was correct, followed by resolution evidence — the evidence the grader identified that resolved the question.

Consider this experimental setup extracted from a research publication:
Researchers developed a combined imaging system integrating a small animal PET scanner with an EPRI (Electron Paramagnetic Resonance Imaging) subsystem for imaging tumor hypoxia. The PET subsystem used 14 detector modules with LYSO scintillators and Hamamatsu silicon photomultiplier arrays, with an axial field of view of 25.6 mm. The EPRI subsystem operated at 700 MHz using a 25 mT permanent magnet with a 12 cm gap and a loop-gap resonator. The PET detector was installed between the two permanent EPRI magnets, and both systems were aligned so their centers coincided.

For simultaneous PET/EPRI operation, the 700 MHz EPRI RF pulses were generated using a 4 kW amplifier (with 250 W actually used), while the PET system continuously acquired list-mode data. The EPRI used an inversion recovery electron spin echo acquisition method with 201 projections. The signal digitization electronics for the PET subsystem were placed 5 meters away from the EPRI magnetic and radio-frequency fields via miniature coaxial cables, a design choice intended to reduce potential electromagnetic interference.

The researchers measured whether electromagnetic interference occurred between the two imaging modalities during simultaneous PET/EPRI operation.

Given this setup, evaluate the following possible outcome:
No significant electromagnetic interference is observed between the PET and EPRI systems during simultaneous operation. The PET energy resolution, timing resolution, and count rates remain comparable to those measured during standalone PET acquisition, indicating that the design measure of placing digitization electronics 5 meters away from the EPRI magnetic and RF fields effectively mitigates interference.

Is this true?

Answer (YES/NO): NO